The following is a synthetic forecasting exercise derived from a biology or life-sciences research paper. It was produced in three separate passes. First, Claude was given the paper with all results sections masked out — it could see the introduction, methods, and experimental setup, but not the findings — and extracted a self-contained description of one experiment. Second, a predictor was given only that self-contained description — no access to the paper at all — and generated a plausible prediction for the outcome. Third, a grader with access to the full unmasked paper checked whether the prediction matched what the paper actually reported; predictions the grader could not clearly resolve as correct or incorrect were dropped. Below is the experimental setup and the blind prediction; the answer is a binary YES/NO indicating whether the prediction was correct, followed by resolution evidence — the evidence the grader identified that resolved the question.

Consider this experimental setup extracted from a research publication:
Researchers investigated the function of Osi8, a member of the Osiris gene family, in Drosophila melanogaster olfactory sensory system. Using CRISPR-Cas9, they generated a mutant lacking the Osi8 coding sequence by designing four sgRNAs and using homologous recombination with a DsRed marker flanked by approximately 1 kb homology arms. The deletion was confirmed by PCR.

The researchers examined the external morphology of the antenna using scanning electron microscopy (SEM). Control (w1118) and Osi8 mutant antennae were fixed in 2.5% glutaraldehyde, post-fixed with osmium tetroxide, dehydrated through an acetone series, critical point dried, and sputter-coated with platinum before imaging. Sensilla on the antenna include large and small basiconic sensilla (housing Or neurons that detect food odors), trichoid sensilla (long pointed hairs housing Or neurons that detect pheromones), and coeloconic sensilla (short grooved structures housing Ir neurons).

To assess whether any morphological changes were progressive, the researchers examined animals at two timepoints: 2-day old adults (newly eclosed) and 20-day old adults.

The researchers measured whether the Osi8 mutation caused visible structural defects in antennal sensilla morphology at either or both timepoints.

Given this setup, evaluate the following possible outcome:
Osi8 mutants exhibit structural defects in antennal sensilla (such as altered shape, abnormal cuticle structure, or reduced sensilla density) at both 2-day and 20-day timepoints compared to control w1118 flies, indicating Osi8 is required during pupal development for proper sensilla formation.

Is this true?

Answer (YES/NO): NO